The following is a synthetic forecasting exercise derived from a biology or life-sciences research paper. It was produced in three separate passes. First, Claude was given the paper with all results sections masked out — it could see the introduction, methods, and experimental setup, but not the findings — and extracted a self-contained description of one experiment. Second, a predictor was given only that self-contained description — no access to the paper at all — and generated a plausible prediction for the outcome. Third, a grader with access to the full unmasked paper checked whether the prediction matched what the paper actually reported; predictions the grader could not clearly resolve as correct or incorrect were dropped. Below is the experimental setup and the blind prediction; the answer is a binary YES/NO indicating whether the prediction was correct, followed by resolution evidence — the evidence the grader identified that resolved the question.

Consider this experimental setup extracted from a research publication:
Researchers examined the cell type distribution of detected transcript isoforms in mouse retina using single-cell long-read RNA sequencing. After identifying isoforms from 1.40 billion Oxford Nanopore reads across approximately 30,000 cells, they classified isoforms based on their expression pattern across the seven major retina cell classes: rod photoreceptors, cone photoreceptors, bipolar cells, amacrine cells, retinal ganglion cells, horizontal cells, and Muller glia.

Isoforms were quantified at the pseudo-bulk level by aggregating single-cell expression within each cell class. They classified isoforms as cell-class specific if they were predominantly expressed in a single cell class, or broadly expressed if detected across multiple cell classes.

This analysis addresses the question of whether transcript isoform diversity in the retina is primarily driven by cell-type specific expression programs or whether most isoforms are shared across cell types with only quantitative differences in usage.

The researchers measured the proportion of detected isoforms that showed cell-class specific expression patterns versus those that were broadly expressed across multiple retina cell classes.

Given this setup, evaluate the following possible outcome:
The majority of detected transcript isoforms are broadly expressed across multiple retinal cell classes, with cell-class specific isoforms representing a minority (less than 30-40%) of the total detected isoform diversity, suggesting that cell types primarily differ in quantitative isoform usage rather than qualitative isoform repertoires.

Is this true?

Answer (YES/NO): YES